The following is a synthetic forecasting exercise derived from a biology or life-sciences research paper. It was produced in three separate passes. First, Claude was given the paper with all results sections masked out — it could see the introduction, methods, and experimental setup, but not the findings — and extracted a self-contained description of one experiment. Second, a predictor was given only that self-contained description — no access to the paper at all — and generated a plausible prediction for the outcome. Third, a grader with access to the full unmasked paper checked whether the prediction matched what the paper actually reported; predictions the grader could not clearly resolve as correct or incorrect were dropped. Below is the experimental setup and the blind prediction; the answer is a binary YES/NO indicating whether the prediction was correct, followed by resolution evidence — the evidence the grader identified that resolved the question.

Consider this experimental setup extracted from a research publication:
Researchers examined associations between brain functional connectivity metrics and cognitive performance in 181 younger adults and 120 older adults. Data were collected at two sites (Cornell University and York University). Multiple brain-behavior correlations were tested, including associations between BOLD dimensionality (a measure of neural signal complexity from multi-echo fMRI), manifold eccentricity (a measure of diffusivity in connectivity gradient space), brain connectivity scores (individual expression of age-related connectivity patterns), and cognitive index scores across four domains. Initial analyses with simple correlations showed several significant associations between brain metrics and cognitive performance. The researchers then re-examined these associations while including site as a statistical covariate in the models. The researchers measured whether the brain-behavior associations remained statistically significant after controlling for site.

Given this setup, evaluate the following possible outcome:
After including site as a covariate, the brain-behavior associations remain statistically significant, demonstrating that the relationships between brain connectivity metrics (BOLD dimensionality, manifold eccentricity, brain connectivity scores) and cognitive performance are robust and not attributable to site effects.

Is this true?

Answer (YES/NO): NO